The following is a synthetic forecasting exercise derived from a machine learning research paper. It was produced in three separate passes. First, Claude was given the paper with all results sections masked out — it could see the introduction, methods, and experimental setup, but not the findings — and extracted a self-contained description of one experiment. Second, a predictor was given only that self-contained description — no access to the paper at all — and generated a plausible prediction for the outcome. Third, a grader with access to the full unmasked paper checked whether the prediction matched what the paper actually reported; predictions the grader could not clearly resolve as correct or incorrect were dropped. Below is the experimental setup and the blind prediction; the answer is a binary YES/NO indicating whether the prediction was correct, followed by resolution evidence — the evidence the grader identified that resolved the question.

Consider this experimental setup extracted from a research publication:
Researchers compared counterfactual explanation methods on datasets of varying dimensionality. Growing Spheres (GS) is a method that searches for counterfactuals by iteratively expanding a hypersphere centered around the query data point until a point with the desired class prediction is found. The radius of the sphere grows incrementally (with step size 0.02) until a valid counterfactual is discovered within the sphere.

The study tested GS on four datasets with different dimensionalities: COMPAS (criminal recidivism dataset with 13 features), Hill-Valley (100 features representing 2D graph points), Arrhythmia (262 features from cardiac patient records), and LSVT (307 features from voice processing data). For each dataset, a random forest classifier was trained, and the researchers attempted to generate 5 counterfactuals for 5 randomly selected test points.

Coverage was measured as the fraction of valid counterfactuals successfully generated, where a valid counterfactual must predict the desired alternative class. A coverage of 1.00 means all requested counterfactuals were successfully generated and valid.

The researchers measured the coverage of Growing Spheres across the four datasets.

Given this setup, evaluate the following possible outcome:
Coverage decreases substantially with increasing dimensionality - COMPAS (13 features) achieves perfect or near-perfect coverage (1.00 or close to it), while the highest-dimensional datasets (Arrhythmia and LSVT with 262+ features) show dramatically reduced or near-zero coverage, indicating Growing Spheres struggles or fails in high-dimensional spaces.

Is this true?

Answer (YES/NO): NO